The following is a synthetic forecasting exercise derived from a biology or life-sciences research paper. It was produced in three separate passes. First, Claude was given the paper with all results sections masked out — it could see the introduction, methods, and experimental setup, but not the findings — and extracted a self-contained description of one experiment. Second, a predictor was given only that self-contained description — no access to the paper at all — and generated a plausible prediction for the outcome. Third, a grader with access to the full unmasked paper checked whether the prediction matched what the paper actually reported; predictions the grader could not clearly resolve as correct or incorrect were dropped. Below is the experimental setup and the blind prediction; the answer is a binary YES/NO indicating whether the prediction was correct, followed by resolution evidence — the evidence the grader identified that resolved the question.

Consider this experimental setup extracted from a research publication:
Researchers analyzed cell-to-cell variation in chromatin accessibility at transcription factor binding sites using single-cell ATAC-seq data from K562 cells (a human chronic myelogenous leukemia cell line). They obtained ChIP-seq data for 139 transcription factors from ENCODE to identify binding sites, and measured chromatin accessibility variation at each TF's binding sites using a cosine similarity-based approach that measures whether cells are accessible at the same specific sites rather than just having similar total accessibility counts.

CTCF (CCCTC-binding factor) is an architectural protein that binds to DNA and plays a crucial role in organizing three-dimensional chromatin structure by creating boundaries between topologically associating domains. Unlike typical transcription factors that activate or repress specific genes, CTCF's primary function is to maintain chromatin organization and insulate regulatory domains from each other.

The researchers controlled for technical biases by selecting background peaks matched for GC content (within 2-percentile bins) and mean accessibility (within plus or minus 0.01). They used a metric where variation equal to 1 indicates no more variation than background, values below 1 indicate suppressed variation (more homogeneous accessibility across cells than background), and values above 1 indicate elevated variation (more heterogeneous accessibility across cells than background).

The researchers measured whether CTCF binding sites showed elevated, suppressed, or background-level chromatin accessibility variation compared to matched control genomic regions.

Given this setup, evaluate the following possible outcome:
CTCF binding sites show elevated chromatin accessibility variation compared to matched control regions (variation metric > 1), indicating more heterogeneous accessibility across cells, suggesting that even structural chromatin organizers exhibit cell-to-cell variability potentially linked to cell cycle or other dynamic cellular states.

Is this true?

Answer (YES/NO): NO